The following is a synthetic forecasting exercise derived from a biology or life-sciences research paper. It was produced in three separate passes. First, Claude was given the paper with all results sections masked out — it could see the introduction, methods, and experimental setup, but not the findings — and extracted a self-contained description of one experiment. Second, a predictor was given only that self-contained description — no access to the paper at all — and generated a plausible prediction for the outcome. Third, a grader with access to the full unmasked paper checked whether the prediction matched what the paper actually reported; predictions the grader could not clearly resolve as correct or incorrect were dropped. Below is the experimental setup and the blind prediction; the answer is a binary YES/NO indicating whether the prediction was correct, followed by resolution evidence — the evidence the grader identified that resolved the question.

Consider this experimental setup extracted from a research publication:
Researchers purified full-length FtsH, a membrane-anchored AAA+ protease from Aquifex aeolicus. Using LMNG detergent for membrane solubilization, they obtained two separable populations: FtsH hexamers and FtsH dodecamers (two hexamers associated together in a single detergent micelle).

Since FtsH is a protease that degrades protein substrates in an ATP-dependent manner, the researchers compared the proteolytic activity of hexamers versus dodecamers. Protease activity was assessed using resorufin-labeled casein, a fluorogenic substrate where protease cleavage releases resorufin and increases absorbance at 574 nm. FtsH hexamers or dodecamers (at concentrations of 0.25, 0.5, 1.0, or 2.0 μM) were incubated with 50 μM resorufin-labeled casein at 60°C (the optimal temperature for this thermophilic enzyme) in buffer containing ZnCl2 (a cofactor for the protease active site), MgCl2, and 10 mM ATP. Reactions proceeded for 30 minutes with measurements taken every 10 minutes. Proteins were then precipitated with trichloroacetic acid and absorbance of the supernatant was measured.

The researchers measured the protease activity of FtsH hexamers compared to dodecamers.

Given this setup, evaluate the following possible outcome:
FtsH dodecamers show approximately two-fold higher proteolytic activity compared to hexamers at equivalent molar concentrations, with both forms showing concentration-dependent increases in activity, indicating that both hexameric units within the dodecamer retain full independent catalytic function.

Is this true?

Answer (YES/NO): NO